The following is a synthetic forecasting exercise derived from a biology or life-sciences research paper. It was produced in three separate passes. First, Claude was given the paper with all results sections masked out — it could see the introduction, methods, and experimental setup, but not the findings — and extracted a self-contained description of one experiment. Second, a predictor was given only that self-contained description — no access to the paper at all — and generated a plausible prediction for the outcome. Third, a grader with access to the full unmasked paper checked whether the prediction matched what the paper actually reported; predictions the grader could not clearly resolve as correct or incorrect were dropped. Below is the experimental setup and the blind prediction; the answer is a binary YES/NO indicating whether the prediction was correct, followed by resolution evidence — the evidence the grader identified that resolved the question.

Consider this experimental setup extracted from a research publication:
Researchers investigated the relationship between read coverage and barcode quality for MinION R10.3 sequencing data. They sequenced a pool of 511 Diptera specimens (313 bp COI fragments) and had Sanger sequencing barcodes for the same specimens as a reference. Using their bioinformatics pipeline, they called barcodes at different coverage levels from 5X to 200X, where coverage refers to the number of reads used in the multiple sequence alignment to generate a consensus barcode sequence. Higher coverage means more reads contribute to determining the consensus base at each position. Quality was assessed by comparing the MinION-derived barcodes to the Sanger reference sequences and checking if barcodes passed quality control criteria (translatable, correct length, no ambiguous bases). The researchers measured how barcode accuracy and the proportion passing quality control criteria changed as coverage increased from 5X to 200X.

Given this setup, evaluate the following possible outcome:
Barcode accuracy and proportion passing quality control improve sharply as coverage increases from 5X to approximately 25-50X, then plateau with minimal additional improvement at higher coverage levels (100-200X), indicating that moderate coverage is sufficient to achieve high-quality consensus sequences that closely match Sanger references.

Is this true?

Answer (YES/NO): YES